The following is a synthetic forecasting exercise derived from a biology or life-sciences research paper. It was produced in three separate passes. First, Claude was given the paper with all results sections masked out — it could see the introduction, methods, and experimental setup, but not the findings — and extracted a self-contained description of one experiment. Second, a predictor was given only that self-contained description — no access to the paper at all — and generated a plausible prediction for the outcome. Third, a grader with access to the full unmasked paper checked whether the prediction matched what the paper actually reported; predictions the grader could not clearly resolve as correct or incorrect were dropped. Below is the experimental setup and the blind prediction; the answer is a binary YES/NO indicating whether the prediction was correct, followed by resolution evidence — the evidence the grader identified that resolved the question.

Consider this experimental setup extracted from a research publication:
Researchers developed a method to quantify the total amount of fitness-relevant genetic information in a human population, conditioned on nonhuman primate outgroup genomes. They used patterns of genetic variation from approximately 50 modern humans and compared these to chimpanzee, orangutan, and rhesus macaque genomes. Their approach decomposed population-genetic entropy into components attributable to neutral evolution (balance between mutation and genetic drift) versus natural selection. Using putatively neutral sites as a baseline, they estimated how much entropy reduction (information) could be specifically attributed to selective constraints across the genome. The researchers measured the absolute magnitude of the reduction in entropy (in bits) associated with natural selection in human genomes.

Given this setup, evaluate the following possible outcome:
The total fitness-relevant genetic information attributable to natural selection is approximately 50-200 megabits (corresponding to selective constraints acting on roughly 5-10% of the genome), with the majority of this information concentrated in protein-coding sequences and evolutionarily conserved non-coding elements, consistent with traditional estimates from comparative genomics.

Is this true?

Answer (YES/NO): NO